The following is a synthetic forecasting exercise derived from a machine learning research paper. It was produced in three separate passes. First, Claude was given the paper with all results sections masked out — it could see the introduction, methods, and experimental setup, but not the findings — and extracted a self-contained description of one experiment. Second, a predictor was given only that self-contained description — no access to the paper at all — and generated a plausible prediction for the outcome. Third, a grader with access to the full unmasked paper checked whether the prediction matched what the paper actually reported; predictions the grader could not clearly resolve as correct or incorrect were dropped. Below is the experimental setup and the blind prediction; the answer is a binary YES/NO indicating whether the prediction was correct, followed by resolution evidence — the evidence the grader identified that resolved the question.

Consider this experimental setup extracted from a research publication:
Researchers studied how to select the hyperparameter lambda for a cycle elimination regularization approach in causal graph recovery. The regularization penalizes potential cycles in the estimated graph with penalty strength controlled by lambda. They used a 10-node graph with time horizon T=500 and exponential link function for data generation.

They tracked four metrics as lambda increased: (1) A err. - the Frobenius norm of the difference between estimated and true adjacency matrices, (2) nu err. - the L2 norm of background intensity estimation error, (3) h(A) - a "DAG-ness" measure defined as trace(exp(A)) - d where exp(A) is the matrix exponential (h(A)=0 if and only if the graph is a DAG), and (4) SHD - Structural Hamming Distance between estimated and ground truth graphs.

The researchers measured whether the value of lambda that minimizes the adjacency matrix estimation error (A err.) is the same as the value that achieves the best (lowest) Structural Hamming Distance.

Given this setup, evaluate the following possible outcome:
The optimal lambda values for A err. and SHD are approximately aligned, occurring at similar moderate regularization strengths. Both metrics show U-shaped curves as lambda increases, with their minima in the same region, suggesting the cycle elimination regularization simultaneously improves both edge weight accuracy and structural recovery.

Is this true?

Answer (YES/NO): NO